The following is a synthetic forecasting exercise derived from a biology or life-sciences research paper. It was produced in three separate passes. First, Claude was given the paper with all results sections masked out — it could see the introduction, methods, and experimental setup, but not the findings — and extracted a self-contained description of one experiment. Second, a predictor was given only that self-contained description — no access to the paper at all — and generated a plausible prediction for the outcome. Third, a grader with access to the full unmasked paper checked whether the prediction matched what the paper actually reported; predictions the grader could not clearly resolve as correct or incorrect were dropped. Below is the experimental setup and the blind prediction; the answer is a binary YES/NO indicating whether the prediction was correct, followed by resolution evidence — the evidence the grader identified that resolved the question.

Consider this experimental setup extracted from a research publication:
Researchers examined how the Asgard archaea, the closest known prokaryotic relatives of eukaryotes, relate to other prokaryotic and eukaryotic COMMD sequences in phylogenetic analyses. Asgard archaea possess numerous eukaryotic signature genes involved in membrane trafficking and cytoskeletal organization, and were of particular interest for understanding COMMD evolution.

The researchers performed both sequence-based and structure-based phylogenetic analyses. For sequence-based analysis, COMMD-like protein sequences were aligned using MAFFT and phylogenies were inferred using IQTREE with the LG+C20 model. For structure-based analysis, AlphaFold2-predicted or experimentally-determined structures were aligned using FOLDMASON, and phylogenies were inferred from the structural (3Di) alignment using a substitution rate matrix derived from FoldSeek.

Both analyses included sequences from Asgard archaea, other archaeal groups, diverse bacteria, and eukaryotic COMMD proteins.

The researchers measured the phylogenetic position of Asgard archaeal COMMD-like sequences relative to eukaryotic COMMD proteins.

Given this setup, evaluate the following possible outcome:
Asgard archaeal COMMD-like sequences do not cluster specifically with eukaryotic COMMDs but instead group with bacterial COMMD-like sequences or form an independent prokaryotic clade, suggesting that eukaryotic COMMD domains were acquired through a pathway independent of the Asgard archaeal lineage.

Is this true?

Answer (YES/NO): YES